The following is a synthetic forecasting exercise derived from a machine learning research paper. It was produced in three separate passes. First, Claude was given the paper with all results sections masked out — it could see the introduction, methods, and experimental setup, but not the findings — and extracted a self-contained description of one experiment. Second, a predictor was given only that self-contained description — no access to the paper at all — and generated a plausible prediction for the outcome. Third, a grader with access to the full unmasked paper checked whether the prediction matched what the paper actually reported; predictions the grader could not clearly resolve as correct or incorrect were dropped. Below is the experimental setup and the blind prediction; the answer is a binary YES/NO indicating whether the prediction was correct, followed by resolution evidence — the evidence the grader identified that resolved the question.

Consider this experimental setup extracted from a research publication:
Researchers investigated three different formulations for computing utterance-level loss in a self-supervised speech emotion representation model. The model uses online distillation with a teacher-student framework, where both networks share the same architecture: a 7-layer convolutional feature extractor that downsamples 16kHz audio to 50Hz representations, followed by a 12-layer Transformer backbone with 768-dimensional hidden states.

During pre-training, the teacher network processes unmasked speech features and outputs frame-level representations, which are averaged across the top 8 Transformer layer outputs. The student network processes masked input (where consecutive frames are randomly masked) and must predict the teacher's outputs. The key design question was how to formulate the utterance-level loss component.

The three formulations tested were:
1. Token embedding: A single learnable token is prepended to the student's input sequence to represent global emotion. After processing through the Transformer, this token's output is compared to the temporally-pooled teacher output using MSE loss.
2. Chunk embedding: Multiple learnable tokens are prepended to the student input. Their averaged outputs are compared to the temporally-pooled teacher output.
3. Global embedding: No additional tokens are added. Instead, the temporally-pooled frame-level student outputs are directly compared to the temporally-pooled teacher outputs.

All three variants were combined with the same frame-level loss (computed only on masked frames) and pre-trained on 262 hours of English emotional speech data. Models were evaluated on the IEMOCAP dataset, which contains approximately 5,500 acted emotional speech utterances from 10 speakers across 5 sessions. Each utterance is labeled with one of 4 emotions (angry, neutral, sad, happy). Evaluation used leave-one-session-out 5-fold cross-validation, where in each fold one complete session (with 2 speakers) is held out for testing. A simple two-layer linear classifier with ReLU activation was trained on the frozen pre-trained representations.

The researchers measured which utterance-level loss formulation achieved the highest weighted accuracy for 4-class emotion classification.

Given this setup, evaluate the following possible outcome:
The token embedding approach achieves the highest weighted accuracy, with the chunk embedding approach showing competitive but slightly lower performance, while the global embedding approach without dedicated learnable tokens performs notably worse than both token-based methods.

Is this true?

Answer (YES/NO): NO